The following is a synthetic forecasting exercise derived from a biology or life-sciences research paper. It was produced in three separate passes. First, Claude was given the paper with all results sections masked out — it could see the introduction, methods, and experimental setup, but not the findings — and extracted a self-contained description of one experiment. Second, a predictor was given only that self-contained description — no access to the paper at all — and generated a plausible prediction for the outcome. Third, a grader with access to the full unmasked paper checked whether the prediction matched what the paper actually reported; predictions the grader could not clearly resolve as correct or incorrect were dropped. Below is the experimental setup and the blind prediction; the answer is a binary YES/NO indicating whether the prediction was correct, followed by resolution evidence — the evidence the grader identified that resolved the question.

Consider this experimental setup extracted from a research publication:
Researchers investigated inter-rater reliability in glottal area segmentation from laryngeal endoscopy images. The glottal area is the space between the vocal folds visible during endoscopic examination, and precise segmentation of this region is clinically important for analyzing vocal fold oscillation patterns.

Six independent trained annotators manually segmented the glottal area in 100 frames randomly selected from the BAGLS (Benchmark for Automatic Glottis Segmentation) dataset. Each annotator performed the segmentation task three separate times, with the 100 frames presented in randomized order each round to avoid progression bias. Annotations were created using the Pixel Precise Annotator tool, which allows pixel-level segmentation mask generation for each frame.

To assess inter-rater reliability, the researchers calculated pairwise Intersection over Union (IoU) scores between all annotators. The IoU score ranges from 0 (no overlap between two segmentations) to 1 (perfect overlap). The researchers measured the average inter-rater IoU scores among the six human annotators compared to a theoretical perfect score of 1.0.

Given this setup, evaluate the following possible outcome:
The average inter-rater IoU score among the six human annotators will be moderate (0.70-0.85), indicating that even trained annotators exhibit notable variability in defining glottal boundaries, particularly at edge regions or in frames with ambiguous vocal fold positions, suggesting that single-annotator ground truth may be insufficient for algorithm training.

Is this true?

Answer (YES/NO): YES